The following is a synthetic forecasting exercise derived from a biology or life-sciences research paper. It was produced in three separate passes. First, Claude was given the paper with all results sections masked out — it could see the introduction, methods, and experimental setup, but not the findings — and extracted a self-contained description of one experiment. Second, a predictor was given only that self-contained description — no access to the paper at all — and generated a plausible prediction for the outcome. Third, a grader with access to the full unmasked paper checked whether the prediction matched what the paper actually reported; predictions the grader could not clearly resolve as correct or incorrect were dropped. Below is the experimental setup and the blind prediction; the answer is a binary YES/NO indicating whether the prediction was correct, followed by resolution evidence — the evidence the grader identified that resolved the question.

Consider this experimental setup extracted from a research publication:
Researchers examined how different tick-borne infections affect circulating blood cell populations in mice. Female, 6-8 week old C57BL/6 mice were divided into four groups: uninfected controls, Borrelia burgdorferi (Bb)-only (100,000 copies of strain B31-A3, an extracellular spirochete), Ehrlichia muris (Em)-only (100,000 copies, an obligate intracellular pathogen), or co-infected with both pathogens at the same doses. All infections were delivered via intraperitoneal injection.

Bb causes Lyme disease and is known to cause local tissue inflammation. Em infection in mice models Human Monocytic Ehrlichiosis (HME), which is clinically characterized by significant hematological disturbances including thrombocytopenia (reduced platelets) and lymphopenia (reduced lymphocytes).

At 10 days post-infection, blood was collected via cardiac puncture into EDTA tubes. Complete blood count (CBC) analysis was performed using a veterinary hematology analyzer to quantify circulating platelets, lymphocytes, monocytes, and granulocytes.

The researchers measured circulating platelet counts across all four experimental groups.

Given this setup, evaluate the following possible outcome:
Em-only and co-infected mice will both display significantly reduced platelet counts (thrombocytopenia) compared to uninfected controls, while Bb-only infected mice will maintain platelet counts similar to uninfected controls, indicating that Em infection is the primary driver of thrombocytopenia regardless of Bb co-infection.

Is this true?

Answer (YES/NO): YES